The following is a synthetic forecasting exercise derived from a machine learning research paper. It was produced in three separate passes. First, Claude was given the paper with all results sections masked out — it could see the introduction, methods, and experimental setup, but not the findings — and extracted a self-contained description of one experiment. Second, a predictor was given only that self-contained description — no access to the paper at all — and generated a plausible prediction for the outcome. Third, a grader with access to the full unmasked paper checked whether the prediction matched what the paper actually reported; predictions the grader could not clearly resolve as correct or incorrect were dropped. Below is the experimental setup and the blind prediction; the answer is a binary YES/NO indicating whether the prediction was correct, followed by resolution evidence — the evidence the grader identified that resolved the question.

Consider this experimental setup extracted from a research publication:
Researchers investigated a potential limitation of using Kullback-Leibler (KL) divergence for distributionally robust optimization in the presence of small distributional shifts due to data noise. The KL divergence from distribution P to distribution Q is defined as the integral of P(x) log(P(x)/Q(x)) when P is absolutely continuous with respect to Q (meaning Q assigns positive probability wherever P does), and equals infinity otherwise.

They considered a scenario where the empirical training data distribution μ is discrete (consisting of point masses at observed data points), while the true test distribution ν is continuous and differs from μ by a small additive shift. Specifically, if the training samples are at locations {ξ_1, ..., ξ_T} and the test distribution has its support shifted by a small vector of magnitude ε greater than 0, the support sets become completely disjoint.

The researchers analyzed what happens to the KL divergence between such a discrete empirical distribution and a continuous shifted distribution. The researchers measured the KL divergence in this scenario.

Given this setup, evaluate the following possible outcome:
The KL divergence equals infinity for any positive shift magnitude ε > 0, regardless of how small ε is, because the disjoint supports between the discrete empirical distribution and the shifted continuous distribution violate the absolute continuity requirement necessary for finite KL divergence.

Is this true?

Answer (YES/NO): YES